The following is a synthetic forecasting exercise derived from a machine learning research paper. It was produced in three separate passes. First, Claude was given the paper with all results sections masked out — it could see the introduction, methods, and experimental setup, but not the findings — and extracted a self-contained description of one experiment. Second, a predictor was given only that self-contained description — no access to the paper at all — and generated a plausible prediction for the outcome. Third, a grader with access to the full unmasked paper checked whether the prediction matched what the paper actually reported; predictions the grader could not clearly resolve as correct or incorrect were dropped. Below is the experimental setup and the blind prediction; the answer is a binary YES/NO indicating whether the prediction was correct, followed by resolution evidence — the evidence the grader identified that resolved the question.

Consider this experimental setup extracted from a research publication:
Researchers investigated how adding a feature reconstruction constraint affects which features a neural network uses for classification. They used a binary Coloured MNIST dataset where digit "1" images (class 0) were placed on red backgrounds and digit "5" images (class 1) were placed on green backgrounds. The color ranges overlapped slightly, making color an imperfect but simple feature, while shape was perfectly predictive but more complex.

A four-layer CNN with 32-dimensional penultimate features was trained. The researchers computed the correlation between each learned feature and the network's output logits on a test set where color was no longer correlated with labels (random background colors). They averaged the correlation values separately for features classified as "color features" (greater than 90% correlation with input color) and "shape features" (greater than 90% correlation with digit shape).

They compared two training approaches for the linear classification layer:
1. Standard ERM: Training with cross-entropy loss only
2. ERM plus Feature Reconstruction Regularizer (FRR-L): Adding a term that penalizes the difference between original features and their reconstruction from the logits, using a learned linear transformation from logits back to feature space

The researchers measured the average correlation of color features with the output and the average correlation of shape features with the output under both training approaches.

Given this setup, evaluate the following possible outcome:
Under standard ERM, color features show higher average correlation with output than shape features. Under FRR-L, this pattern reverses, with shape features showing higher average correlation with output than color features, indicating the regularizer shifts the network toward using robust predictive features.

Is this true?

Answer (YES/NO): NO